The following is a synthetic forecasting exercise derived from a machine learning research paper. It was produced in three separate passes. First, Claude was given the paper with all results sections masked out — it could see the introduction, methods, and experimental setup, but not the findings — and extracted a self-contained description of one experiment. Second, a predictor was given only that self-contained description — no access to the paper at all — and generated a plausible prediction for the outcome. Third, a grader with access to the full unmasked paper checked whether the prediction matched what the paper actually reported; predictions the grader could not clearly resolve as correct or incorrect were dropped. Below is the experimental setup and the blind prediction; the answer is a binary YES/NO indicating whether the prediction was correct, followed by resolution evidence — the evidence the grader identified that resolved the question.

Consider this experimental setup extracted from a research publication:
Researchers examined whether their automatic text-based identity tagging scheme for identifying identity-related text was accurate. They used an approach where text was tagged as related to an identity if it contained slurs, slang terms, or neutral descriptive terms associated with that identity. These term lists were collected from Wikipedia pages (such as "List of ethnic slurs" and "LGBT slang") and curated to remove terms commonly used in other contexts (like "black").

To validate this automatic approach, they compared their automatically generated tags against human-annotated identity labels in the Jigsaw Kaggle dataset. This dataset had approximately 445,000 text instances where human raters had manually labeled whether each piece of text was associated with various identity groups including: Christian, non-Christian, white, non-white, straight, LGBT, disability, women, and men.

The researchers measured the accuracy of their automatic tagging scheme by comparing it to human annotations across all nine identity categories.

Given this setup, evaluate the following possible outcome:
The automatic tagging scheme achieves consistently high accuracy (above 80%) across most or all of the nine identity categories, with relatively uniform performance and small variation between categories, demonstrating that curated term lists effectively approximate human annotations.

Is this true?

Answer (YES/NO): YES